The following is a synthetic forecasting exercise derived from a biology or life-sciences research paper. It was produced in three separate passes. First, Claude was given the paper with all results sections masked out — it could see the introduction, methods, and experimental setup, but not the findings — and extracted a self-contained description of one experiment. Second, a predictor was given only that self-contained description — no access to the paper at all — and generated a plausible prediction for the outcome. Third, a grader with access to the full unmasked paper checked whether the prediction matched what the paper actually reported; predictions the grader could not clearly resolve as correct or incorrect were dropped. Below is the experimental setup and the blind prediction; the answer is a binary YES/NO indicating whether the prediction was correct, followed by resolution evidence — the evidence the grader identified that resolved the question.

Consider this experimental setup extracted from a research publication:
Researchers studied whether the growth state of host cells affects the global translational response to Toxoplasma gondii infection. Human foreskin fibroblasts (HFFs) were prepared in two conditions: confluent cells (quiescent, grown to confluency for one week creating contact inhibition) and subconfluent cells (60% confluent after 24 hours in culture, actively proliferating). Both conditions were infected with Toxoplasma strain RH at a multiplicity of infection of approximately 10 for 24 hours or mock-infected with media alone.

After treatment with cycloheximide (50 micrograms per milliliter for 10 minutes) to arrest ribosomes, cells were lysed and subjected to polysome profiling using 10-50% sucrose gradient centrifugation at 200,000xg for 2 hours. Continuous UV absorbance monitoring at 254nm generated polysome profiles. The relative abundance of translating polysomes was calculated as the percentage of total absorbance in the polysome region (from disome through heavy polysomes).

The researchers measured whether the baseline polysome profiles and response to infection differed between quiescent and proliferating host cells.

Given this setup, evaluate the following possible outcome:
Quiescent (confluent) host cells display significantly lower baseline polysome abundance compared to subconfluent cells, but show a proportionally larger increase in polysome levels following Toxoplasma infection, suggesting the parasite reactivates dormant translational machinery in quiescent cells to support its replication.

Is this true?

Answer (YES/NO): NO